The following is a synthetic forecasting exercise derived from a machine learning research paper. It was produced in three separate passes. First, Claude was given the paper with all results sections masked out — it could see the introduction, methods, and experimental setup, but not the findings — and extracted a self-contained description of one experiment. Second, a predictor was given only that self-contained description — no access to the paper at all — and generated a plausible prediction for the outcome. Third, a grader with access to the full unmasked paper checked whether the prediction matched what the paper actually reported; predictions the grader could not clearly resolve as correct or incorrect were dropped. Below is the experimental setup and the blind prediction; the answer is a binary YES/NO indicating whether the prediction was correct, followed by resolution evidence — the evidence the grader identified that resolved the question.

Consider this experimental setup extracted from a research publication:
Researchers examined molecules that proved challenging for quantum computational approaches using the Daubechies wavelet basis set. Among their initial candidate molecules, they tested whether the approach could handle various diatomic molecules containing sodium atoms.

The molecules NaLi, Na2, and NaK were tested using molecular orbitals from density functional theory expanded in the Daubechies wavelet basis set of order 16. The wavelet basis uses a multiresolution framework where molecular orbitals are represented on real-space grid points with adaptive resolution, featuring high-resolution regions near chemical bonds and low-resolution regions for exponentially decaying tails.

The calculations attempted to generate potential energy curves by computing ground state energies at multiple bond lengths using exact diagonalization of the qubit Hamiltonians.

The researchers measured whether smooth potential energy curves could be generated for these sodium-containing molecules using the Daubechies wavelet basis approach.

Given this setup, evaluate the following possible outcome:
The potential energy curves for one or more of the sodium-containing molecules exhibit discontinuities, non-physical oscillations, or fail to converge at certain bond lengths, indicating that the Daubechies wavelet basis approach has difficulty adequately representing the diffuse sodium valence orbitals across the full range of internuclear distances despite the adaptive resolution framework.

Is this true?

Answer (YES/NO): YES